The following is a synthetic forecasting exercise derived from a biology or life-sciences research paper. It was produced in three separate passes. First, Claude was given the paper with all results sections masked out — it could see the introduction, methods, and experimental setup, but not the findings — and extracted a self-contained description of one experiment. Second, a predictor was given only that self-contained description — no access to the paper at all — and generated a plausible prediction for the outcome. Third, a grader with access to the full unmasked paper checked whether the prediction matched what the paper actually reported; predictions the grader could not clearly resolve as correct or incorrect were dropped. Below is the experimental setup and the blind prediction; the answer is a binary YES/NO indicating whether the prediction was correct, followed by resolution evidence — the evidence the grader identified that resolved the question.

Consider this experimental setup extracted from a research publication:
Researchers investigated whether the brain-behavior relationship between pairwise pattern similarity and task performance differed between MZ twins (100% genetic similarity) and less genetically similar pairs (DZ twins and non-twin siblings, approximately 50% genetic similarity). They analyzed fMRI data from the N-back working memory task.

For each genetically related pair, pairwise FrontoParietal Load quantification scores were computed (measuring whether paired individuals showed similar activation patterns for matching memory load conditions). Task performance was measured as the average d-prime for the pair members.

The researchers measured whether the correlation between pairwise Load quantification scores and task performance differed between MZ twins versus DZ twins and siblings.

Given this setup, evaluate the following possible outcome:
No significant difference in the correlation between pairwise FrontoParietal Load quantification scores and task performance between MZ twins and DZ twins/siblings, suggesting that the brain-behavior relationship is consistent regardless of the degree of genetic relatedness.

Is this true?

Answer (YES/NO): YES